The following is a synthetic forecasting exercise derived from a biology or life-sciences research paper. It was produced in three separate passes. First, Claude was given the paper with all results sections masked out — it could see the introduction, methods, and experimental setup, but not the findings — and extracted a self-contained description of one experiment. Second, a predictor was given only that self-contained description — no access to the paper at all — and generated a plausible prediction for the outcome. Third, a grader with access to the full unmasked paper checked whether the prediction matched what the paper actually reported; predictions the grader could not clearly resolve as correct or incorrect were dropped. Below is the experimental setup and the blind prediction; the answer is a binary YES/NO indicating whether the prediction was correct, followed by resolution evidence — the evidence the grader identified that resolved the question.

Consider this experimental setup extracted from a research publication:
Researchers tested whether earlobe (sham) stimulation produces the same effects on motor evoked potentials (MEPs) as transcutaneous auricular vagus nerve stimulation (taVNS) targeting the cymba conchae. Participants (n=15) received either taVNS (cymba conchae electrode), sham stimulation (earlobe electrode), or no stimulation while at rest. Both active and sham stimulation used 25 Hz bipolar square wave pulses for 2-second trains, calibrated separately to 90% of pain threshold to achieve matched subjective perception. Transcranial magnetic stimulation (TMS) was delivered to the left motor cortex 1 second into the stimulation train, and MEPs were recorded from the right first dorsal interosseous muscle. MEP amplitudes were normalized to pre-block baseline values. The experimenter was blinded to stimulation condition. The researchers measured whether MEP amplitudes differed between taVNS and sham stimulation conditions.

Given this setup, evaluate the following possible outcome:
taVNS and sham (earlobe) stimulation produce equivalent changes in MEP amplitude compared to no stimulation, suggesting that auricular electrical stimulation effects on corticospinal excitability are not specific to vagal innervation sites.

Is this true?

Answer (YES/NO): NO